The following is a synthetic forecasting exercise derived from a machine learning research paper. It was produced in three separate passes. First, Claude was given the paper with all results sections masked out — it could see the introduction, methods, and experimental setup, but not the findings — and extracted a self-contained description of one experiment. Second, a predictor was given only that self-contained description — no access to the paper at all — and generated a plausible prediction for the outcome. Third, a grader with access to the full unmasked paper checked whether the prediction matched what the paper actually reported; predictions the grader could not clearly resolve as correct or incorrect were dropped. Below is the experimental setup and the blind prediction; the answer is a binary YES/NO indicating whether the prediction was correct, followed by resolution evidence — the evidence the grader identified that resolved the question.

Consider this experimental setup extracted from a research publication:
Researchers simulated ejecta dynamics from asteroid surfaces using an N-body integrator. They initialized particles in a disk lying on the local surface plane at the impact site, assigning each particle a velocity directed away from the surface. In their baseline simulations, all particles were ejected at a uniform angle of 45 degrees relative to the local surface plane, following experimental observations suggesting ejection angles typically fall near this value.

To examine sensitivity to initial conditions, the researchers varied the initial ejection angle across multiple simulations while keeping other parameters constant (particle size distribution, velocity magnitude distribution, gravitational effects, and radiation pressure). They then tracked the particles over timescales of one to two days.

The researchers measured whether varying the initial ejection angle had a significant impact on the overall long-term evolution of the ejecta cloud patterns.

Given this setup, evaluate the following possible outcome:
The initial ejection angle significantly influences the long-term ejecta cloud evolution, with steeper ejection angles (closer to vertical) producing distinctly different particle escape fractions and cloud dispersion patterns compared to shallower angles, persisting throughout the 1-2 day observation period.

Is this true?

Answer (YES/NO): NO